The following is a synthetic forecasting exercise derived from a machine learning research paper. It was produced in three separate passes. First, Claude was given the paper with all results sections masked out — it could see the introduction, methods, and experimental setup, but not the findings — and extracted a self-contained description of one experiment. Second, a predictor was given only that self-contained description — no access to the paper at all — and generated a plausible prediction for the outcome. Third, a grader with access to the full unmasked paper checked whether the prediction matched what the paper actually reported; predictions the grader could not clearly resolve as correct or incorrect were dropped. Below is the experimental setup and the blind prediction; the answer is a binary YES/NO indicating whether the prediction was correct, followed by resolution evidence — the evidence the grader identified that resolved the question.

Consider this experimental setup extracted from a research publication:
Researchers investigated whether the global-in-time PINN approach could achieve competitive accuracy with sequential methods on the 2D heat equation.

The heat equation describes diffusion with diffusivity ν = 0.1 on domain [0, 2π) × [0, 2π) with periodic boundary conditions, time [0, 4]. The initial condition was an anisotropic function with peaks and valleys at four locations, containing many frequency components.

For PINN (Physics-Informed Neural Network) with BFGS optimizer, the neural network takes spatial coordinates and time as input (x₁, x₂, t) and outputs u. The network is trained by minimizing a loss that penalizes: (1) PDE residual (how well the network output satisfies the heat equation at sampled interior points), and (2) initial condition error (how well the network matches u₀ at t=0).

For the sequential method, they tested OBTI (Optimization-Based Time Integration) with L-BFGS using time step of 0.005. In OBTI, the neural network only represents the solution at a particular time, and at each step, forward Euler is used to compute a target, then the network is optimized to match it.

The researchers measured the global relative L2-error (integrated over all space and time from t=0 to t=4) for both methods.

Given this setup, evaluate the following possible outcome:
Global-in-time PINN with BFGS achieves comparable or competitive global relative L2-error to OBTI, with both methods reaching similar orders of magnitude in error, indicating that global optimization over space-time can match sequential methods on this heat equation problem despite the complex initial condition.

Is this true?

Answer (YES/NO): NO